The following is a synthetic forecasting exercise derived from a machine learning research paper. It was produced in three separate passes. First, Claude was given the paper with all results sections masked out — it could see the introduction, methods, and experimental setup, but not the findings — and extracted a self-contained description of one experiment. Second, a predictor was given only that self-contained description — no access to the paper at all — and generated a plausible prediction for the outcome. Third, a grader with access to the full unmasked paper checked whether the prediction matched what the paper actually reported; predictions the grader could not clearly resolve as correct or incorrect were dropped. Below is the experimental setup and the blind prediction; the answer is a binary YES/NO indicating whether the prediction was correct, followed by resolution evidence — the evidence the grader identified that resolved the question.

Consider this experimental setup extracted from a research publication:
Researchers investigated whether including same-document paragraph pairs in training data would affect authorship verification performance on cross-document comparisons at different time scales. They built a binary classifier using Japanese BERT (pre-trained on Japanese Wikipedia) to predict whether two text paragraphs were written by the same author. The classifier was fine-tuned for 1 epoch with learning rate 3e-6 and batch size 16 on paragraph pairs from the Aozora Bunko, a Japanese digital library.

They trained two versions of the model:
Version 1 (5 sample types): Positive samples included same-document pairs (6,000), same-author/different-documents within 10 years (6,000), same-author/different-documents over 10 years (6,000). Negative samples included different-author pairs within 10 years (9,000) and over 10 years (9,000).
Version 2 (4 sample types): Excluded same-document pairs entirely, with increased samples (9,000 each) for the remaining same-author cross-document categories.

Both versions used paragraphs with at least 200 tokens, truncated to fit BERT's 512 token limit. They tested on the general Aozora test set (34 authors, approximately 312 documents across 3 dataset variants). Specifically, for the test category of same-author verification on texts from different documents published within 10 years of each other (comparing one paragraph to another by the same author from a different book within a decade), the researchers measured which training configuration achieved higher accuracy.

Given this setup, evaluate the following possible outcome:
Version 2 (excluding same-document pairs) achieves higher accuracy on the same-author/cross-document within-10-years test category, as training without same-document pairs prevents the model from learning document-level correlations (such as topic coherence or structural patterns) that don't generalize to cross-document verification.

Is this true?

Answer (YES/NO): YES